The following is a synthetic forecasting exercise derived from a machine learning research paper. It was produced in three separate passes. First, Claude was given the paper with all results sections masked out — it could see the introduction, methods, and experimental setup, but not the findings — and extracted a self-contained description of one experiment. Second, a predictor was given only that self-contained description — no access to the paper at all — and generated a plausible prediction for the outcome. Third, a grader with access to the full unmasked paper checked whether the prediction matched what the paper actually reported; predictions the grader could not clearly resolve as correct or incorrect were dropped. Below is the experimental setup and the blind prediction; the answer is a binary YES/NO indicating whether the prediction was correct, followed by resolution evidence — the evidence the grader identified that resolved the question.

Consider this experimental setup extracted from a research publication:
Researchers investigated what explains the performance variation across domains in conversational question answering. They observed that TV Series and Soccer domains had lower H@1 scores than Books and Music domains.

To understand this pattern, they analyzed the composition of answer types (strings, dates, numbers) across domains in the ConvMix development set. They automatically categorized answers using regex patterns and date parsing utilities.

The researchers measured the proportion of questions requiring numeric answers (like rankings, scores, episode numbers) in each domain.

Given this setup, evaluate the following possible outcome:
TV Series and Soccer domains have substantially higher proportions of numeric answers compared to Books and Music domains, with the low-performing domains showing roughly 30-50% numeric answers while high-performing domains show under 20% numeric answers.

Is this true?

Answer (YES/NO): NO